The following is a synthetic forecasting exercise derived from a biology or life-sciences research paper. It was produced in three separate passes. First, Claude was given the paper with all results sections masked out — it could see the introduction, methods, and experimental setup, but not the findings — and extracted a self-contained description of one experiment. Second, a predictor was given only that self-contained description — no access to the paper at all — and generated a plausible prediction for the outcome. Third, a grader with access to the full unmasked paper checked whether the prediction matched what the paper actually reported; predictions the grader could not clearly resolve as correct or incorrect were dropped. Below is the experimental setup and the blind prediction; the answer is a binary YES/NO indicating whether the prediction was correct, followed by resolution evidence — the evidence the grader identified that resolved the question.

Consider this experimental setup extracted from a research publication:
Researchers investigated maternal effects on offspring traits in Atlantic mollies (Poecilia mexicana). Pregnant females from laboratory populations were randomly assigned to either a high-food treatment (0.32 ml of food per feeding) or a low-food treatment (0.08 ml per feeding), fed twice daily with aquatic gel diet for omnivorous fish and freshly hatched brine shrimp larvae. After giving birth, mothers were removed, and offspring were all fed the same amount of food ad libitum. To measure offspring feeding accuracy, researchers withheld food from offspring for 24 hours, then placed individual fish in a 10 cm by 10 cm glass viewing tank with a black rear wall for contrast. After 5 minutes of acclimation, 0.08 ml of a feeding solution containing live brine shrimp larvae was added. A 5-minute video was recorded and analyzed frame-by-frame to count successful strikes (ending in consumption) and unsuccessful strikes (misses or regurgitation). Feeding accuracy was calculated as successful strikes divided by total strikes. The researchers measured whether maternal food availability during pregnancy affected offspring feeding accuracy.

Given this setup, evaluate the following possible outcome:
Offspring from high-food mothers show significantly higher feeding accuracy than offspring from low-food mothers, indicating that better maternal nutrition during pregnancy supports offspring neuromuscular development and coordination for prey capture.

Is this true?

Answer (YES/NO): NO